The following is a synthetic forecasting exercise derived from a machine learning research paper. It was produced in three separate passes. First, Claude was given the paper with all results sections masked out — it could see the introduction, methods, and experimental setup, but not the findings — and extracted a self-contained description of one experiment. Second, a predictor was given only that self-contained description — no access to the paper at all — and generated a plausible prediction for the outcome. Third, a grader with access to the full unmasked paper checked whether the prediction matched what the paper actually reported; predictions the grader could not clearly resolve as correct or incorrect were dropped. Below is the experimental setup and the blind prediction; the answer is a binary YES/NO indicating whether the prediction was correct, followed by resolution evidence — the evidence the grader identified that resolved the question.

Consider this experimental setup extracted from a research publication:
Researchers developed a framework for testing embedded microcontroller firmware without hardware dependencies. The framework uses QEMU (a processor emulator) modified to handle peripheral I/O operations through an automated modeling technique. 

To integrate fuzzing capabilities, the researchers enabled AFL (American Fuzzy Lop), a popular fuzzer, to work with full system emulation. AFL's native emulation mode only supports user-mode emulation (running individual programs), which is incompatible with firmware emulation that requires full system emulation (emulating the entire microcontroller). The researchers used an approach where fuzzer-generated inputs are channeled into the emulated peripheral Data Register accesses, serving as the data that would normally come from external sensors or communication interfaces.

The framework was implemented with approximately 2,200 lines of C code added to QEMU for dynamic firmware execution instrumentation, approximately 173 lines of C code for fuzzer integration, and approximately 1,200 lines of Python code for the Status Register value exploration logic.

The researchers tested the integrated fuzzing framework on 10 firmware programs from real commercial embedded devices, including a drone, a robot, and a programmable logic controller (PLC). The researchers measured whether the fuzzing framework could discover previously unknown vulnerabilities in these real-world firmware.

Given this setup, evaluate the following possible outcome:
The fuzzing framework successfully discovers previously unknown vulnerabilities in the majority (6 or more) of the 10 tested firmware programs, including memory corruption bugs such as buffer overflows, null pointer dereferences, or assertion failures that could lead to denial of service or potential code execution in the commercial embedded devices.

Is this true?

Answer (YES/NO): NO